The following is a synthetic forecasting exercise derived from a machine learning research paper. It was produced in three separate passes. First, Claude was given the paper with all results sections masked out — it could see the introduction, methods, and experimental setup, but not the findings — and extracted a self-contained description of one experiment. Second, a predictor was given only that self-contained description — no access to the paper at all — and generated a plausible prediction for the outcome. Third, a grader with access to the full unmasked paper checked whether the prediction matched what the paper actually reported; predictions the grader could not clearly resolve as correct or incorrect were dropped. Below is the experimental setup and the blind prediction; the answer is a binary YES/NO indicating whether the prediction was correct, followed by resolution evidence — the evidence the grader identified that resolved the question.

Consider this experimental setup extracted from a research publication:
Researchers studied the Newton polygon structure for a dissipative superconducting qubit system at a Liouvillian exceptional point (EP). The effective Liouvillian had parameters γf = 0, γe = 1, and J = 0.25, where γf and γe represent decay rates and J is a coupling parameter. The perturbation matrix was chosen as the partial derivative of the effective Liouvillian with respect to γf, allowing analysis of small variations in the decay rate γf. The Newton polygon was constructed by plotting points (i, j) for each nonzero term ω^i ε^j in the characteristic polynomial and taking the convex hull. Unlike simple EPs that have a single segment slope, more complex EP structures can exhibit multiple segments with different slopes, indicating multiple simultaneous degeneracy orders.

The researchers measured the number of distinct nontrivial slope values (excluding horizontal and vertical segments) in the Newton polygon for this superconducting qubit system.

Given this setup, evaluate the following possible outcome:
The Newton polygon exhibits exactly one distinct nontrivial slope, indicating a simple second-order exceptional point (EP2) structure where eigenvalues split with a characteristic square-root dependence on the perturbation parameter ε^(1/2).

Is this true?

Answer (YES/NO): NO